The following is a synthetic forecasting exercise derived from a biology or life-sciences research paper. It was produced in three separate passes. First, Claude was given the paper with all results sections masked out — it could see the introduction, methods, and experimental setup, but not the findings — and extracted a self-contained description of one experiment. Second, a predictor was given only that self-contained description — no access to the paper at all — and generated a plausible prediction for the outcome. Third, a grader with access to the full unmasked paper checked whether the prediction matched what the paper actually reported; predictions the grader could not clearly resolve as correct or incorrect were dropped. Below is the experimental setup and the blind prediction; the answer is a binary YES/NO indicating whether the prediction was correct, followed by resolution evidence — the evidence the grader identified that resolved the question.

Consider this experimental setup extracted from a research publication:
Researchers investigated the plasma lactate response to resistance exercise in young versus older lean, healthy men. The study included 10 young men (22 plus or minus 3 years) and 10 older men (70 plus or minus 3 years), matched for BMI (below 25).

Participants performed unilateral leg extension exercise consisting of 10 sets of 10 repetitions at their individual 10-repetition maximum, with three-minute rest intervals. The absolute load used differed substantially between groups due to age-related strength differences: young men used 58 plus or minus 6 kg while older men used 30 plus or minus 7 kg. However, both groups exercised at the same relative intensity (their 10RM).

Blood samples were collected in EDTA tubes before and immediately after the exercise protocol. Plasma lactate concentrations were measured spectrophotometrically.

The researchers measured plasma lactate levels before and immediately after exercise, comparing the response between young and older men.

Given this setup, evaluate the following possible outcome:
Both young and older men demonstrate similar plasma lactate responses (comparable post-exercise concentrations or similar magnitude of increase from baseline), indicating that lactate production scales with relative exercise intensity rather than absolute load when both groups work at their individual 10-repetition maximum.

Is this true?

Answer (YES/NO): NO